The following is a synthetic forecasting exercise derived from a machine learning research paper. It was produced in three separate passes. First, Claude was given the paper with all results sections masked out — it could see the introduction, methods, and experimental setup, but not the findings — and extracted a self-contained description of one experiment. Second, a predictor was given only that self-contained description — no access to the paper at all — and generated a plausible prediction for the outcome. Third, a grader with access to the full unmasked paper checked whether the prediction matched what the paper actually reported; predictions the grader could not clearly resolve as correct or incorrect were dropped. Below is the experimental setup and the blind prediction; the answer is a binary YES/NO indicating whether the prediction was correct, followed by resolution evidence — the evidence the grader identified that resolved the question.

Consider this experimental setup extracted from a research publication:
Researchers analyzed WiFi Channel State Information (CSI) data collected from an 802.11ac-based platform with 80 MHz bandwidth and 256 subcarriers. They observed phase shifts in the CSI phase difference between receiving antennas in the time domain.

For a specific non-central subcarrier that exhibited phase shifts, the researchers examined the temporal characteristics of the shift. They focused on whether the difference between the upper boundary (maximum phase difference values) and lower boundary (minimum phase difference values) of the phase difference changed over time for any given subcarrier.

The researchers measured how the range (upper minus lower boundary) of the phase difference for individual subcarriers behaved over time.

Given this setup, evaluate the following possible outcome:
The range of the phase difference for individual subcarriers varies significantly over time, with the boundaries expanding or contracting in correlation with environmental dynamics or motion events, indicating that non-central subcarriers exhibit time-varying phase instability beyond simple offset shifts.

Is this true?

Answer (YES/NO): NO